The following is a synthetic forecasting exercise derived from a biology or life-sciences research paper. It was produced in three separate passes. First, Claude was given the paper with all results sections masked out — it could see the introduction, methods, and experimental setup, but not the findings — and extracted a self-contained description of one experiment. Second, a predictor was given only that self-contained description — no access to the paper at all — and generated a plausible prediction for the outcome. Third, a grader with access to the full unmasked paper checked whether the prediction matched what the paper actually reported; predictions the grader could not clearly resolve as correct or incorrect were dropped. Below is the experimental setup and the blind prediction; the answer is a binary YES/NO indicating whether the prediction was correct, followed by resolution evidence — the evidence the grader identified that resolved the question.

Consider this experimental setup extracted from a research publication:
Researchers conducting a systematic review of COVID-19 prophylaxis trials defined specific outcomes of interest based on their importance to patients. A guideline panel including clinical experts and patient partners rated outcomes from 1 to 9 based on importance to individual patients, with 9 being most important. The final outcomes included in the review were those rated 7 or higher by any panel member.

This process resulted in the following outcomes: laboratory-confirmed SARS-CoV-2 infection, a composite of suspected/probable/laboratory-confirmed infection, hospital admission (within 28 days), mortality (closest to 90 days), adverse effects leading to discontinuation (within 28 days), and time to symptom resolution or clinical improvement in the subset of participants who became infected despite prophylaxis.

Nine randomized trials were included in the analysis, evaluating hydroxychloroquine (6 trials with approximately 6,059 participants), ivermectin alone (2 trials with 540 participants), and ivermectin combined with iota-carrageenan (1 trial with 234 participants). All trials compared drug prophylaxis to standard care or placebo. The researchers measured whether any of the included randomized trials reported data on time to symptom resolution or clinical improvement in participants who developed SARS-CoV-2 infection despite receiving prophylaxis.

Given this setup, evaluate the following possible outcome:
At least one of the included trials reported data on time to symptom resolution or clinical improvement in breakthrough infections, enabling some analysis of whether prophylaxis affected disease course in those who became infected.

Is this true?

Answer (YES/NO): NO